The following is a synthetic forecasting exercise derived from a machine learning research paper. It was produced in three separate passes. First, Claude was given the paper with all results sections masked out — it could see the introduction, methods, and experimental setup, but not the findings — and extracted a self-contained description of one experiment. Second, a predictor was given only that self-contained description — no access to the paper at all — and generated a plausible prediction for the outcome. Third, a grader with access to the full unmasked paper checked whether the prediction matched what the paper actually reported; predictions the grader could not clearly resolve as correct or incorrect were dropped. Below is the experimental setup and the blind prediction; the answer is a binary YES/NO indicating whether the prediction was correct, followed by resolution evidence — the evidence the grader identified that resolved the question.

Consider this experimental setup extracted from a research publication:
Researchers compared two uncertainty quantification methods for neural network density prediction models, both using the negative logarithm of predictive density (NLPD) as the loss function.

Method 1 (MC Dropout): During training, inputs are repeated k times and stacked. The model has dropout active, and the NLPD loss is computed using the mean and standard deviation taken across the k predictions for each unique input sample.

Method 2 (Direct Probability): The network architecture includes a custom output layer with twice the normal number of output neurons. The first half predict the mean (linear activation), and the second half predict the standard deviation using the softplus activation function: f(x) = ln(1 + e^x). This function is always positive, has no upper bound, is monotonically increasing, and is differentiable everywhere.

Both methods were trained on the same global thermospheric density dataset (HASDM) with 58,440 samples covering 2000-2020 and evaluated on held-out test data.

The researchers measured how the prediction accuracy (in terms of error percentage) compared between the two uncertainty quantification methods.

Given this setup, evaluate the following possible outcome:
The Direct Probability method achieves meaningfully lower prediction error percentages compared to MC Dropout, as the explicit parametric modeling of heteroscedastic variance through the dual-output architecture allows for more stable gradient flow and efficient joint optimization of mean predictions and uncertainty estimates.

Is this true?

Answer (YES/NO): NO